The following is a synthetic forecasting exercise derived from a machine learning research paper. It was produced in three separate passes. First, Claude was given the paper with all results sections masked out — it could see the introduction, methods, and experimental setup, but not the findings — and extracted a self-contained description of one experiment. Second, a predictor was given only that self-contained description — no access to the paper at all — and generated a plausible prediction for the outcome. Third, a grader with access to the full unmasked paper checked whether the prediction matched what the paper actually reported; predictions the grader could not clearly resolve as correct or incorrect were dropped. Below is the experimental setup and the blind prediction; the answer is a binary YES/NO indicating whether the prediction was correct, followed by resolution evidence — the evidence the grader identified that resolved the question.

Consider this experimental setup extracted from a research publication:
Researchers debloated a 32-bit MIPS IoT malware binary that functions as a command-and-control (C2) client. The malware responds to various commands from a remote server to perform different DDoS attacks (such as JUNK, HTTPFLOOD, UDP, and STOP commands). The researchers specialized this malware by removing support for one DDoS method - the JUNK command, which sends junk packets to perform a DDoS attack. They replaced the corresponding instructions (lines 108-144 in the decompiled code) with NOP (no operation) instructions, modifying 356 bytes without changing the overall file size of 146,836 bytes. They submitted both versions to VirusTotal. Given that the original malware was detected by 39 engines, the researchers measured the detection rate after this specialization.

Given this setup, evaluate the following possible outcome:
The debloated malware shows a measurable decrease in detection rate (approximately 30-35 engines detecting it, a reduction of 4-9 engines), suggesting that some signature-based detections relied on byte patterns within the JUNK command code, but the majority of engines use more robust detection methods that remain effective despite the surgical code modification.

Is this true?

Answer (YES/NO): YES